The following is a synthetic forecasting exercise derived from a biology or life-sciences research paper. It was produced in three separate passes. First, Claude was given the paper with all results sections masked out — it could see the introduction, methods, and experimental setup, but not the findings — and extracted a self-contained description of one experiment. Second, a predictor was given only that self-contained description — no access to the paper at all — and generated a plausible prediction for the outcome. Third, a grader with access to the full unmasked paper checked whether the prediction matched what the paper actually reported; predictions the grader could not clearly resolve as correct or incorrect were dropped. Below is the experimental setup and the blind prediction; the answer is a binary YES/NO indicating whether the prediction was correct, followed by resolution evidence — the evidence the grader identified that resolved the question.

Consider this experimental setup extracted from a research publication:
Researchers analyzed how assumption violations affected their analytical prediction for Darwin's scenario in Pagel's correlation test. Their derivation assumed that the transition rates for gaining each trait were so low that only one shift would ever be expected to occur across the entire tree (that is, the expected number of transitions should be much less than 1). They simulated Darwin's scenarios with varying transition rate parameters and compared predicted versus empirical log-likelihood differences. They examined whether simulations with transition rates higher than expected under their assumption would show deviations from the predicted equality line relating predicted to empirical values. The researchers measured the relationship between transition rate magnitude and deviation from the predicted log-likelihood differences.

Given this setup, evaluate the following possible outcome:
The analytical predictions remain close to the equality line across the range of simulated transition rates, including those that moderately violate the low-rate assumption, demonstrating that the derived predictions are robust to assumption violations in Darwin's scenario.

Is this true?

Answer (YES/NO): NO